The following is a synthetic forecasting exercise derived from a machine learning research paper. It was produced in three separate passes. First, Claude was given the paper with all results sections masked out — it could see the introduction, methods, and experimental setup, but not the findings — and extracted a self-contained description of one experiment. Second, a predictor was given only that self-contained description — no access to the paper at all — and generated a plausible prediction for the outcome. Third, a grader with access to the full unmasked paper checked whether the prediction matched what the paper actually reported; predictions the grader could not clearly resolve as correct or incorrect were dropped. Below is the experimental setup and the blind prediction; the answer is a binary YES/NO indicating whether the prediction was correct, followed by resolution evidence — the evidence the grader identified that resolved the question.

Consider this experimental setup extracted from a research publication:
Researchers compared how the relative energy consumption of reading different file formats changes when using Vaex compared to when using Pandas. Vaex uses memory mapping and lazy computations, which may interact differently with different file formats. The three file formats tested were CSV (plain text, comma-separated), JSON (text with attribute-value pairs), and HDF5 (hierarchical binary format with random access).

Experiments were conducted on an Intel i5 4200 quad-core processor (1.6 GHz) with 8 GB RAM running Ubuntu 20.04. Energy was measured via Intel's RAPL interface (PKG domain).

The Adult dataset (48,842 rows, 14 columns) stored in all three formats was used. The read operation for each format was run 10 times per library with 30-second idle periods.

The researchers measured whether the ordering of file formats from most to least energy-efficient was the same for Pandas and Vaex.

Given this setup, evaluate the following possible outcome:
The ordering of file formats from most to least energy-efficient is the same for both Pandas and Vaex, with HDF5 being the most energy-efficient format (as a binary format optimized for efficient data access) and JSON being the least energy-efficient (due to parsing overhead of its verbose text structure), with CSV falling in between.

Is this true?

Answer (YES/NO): NO